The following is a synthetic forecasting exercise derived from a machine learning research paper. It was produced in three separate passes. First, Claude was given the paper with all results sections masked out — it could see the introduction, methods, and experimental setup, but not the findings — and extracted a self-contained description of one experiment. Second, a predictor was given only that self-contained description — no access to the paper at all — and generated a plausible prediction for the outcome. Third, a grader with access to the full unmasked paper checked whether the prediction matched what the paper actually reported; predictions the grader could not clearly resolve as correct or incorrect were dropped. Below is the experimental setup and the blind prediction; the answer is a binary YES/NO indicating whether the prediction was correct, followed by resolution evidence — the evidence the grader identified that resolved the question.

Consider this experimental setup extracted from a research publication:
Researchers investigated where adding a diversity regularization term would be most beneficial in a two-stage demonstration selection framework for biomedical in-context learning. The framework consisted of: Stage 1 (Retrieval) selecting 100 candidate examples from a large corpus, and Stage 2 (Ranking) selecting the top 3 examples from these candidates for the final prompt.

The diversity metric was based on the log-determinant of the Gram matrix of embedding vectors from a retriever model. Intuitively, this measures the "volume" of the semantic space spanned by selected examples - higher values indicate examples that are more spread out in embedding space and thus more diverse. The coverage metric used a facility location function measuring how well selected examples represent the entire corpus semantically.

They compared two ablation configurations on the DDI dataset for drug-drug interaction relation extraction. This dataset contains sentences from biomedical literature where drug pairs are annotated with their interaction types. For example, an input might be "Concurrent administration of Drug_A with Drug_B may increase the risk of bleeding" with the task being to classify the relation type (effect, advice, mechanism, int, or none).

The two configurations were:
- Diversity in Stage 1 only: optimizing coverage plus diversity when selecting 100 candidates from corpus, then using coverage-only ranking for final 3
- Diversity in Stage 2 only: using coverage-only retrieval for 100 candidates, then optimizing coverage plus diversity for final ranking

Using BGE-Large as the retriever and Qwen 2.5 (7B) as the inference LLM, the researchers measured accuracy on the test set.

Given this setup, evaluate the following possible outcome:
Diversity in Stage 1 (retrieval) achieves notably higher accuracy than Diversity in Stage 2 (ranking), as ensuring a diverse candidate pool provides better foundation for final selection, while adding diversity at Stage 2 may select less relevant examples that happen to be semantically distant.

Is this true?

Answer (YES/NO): YES